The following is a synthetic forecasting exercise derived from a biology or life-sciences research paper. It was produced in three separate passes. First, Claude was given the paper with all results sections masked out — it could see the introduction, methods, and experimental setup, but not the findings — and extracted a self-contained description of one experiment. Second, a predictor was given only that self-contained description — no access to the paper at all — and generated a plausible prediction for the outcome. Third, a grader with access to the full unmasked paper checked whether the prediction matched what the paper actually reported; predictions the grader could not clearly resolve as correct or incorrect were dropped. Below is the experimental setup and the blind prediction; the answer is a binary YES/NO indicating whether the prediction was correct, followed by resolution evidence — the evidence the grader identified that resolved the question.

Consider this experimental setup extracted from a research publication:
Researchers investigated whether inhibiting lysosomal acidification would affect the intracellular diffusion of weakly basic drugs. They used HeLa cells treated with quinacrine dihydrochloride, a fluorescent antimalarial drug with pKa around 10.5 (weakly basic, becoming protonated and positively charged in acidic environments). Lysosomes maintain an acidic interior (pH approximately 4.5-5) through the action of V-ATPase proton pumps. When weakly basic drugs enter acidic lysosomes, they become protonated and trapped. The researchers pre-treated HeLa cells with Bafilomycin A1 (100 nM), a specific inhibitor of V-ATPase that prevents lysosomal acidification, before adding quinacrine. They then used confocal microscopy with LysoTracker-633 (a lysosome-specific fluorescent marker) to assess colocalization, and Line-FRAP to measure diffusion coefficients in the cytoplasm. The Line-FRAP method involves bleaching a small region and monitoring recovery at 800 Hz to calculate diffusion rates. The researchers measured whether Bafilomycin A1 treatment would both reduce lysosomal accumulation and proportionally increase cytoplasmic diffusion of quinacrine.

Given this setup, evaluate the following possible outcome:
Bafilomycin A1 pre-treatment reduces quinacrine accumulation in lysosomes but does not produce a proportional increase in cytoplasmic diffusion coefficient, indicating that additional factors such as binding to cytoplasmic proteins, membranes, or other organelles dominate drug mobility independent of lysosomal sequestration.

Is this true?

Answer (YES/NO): YES